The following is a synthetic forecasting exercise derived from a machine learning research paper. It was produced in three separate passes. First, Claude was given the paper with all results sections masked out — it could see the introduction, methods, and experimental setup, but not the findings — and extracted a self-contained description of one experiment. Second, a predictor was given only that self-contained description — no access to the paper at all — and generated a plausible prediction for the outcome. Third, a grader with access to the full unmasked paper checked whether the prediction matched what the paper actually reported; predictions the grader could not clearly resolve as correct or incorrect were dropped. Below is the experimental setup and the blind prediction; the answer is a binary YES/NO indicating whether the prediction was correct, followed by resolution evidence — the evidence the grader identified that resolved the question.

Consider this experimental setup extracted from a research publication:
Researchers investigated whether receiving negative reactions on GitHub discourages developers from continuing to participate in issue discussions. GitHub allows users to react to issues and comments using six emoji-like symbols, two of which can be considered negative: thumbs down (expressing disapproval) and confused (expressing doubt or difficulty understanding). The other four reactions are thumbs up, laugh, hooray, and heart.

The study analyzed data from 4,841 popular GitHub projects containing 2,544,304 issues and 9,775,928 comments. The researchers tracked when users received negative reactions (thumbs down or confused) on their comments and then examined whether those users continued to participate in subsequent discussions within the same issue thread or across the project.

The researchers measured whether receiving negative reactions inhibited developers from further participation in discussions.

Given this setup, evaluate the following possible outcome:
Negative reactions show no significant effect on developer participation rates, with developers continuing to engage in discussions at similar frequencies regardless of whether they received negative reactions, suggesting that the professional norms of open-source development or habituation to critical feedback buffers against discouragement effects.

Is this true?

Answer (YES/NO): NO